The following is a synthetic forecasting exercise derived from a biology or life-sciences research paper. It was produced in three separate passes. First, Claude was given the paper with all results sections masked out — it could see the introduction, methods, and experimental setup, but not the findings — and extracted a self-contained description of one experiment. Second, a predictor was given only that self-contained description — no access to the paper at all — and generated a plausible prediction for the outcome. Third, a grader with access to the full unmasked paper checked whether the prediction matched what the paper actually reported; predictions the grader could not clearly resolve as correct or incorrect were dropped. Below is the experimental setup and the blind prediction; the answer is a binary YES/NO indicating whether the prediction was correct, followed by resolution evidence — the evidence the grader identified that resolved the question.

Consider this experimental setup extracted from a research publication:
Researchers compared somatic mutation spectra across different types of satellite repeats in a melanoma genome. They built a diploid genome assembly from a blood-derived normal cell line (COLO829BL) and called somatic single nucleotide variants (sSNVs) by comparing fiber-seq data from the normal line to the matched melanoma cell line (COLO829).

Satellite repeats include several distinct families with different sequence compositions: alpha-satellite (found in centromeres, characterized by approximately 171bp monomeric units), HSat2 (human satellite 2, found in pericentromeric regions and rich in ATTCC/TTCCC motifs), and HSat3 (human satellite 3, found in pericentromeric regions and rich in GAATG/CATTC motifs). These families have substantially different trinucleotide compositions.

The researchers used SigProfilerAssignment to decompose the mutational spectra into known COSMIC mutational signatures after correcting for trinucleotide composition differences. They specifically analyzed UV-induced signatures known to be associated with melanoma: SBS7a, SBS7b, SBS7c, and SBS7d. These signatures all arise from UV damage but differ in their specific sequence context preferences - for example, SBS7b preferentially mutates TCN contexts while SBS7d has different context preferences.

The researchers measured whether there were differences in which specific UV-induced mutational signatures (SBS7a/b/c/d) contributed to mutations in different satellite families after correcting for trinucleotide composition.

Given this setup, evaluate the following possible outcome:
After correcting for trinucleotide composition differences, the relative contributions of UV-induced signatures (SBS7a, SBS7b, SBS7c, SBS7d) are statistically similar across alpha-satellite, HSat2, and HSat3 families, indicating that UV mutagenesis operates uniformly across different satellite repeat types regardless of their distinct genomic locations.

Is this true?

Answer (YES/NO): YES